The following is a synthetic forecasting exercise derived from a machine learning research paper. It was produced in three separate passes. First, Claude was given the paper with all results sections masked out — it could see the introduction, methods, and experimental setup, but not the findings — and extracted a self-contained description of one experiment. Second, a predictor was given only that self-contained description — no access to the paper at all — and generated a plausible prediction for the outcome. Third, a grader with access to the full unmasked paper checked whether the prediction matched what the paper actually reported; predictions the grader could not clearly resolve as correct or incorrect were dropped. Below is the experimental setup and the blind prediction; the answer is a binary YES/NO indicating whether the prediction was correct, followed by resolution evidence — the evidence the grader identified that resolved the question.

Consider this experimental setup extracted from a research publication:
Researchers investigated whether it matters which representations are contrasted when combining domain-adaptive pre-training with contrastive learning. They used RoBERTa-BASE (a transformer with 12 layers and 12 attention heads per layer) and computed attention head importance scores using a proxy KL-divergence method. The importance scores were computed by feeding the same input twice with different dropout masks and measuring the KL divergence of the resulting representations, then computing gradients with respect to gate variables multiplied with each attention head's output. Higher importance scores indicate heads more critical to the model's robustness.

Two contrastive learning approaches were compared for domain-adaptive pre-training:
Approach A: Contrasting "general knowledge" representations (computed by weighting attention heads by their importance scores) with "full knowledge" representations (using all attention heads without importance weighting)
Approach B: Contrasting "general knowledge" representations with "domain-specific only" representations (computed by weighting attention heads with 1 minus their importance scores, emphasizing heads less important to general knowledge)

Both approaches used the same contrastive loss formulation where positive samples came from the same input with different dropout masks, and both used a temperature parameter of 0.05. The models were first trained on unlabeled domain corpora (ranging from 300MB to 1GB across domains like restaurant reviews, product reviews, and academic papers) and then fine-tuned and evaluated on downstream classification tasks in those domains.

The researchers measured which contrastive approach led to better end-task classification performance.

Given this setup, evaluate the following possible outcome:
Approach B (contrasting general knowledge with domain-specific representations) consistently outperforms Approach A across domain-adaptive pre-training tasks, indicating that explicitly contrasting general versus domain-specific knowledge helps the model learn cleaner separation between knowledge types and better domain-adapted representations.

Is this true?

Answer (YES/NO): NO